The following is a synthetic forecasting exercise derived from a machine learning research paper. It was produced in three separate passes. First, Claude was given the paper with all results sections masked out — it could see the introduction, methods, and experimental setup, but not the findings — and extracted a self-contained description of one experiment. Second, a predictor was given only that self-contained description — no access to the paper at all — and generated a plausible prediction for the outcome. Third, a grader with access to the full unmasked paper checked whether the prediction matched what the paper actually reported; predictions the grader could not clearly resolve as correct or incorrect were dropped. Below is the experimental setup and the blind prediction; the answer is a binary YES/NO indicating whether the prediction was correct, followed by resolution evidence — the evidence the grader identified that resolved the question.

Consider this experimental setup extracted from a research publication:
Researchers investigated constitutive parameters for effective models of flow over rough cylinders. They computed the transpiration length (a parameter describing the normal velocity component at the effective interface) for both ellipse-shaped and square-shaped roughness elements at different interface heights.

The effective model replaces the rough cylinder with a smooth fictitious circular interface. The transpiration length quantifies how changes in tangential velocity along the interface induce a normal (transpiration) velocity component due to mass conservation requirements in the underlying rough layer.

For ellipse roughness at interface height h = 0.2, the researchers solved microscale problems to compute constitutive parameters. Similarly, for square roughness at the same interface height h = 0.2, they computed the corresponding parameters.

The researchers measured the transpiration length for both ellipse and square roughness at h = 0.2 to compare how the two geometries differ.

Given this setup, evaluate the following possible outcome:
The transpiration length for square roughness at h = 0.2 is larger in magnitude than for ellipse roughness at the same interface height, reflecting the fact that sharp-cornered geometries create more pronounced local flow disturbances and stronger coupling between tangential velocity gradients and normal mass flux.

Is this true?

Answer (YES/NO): NO